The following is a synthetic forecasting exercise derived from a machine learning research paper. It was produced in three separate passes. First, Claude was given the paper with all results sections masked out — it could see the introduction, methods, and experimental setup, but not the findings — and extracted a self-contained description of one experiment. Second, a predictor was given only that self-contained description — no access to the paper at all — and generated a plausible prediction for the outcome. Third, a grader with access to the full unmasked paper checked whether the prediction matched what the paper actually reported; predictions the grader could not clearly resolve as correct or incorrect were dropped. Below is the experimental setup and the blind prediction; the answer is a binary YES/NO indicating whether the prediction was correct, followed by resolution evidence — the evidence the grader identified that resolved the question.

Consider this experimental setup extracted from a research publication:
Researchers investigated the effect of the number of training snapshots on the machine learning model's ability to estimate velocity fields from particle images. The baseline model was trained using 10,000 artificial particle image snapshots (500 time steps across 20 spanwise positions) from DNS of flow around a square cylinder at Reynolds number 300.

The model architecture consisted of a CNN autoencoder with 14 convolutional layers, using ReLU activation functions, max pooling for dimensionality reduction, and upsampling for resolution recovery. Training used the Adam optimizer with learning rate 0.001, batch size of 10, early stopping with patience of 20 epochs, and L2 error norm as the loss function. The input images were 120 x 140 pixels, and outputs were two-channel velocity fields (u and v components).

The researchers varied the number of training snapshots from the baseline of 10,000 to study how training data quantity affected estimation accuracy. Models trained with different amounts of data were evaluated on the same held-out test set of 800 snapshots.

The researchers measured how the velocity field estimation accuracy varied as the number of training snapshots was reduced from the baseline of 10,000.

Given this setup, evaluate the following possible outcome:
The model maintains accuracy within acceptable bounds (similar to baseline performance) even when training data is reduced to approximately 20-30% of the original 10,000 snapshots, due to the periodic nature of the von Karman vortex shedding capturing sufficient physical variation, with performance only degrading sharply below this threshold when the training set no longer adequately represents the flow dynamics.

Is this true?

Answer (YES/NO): NO